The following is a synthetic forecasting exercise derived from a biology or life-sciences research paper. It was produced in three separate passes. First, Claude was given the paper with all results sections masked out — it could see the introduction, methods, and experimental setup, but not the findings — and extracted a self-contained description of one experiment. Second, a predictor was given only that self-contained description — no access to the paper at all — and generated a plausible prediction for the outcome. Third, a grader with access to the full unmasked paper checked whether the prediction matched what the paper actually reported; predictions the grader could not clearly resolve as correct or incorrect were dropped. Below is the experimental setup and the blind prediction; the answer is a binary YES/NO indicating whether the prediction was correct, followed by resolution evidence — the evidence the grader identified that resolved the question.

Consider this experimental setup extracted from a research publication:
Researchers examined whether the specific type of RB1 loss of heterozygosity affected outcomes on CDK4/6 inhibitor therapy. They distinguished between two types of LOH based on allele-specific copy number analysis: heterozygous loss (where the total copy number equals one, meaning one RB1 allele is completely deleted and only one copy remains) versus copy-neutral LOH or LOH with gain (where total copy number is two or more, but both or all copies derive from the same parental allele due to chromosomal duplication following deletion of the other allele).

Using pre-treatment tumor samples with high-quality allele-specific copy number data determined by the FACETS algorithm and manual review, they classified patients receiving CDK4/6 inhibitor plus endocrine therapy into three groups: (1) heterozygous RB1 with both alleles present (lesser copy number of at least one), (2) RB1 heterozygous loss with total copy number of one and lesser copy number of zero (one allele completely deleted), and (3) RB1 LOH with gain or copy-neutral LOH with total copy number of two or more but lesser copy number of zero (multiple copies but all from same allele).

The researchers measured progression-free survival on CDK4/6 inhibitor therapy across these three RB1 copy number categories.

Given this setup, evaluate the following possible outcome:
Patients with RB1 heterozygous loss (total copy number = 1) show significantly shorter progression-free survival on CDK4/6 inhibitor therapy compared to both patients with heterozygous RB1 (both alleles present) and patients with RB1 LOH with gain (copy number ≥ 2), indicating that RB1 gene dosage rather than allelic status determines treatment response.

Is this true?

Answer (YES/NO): NO